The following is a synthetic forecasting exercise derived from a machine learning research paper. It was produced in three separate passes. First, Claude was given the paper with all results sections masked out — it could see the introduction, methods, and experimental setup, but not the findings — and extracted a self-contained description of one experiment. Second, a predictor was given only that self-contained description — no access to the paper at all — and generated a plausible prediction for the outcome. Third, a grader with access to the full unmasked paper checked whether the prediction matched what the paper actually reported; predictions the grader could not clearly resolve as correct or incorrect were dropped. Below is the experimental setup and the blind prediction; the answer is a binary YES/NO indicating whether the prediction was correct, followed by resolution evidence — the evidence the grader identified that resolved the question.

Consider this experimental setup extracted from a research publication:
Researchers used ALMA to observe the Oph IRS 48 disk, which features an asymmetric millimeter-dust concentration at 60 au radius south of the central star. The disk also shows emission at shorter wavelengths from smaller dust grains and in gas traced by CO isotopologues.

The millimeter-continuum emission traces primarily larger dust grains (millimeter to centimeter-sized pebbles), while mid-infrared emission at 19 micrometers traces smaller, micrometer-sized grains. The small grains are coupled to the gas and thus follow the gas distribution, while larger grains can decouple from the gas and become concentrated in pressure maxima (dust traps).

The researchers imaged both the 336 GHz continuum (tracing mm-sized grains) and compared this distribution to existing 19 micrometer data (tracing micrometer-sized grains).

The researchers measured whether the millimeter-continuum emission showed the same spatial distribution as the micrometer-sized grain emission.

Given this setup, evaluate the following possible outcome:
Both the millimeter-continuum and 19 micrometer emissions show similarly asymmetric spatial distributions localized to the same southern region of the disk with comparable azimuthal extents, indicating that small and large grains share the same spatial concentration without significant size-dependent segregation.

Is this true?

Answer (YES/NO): NO